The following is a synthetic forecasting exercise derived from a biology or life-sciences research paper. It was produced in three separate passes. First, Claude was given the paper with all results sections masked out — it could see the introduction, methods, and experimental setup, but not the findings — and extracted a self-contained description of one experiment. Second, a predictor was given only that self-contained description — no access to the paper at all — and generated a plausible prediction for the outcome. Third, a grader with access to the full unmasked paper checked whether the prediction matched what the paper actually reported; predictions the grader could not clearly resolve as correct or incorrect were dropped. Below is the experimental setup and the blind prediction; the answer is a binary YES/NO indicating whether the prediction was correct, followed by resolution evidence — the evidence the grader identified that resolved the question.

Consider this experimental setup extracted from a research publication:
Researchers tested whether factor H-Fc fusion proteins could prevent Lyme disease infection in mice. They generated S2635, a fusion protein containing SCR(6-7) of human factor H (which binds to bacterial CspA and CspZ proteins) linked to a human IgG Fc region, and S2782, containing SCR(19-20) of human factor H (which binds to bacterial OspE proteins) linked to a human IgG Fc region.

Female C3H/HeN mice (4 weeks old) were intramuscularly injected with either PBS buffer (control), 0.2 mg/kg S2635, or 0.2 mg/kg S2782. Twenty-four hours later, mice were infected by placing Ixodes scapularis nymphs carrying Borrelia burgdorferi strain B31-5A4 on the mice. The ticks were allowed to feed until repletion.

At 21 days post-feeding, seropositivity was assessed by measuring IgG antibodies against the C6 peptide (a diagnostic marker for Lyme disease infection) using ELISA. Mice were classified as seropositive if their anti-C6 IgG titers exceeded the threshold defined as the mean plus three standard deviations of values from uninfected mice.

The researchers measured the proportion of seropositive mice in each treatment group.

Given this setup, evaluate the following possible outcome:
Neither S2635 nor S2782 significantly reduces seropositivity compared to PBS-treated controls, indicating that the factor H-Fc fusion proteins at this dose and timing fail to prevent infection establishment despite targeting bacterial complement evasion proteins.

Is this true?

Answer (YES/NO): NO